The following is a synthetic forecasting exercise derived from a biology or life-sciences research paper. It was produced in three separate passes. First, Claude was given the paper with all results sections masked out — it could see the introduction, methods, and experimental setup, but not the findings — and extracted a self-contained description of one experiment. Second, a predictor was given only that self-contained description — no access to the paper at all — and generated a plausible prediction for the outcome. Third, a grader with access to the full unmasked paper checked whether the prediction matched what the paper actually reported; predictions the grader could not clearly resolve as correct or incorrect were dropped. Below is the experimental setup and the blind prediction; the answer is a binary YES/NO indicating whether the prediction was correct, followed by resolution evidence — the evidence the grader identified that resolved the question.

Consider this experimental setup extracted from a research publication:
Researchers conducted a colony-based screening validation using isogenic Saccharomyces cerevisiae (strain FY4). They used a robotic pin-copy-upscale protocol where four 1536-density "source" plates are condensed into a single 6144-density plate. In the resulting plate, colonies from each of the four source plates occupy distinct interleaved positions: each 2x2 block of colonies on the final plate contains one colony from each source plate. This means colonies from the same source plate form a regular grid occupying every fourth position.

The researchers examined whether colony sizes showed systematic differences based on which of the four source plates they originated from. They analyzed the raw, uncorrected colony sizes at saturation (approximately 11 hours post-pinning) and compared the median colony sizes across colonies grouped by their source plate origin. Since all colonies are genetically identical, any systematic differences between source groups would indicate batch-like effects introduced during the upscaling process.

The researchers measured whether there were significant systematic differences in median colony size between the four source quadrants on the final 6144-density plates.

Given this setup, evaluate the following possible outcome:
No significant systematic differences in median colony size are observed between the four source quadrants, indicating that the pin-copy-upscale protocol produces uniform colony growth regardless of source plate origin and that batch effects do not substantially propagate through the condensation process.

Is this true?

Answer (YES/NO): NO